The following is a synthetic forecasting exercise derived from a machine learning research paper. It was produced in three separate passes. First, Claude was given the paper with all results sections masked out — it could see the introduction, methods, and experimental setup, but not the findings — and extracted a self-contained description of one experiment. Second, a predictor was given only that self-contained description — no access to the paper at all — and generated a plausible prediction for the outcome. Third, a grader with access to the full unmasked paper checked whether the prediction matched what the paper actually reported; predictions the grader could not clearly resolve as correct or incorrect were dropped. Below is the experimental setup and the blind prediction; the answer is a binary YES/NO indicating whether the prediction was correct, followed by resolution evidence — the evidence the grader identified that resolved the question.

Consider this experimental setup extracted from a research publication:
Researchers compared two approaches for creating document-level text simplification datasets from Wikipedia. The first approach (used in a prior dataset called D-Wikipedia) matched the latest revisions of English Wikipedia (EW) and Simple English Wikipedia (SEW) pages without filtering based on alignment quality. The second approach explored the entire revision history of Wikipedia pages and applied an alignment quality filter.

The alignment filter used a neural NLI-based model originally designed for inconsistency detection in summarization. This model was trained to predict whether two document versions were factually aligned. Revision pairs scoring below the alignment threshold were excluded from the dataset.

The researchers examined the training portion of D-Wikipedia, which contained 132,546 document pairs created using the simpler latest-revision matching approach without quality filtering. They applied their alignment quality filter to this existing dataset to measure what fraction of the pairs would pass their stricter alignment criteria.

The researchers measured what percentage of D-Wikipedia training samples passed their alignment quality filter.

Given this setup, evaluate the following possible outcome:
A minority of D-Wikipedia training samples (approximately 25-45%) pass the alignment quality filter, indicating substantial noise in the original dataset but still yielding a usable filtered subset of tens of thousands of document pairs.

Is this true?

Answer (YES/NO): YES